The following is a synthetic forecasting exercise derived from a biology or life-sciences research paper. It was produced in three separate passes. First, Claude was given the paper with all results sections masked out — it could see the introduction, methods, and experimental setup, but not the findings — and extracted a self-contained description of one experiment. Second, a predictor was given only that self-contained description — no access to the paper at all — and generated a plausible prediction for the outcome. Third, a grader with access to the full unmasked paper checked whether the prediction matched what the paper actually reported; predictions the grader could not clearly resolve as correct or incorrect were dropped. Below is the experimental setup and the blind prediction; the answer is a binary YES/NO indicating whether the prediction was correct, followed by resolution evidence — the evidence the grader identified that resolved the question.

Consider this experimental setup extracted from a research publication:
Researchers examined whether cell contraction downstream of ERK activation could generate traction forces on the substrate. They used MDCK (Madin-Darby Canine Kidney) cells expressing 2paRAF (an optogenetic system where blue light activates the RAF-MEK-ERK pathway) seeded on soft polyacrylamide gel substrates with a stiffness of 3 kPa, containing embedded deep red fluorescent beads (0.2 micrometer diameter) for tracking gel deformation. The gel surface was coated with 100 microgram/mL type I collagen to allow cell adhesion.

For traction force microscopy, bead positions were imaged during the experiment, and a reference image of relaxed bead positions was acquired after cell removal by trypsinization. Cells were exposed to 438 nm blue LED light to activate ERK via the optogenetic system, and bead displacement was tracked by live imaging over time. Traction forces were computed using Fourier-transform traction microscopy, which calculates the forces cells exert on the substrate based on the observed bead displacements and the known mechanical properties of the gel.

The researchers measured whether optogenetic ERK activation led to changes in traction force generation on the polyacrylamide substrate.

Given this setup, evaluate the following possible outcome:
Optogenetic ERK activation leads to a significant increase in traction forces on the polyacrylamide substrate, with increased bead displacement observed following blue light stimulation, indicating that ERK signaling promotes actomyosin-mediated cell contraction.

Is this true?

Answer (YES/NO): NO